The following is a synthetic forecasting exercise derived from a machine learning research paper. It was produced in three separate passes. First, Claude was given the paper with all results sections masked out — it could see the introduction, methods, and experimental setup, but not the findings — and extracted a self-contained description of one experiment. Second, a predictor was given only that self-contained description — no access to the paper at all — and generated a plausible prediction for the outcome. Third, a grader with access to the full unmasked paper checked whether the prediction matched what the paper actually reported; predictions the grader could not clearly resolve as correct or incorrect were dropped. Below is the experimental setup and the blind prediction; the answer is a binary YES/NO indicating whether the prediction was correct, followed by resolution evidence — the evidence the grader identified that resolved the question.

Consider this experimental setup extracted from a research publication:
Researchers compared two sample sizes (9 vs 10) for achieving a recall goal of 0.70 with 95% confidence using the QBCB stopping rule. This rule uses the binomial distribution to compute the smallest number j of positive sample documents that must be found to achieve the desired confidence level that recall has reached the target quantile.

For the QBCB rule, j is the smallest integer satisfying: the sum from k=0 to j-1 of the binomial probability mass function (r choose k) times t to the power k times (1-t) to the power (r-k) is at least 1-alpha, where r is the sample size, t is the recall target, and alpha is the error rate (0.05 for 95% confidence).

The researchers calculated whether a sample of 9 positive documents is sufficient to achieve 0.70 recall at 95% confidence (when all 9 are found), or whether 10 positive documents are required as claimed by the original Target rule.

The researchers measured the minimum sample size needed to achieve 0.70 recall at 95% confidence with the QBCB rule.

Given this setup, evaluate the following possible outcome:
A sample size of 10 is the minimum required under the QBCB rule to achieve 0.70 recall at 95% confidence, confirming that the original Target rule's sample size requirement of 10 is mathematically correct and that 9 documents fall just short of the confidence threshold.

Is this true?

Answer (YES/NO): NO